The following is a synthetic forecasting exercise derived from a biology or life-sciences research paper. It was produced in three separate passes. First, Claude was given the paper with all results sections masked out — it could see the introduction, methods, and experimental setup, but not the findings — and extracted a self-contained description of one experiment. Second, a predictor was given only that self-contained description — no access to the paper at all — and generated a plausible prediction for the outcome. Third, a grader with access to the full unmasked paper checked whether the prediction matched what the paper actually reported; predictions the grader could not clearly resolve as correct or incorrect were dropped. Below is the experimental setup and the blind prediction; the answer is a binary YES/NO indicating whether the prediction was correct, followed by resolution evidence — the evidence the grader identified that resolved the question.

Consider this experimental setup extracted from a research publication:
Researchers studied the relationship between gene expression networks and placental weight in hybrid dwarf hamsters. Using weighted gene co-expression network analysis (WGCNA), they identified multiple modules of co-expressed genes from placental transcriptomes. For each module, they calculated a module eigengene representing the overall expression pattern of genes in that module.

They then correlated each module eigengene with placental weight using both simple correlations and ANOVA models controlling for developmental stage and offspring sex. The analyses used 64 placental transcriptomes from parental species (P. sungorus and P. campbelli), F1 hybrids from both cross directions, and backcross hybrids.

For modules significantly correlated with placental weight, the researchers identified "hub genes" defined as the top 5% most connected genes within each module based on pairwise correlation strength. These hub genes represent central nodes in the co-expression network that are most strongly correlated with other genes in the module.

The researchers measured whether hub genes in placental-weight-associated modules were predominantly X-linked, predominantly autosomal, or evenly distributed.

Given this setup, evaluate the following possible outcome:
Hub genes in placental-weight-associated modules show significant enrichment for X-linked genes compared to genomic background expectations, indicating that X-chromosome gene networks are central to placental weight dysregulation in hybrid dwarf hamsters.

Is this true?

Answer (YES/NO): NO